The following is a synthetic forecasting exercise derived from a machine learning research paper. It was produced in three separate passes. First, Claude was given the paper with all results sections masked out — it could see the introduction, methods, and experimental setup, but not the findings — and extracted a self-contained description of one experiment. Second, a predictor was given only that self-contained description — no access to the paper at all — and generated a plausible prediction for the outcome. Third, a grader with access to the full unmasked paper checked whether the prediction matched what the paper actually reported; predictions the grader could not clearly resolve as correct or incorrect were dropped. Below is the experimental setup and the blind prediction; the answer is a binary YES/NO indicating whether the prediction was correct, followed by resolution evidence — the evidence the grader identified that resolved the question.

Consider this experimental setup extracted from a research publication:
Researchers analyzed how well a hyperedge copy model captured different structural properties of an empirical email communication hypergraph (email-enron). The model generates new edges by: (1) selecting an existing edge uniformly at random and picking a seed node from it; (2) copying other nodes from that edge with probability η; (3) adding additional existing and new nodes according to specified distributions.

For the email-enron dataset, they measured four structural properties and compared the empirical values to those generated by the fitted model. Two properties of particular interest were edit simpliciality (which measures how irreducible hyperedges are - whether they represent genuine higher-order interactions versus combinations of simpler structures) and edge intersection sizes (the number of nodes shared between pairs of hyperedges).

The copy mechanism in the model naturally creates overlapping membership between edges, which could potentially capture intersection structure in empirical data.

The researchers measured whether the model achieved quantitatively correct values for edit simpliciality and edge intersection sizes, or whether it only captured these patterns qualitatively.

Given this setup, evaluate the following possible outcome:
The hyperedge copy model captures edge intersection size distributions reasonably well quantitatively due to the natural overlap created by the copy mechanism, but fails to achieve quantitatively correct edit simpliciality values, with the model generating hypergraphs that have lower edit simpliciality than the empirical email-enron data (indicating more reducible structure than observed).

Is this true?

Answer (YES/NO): NO